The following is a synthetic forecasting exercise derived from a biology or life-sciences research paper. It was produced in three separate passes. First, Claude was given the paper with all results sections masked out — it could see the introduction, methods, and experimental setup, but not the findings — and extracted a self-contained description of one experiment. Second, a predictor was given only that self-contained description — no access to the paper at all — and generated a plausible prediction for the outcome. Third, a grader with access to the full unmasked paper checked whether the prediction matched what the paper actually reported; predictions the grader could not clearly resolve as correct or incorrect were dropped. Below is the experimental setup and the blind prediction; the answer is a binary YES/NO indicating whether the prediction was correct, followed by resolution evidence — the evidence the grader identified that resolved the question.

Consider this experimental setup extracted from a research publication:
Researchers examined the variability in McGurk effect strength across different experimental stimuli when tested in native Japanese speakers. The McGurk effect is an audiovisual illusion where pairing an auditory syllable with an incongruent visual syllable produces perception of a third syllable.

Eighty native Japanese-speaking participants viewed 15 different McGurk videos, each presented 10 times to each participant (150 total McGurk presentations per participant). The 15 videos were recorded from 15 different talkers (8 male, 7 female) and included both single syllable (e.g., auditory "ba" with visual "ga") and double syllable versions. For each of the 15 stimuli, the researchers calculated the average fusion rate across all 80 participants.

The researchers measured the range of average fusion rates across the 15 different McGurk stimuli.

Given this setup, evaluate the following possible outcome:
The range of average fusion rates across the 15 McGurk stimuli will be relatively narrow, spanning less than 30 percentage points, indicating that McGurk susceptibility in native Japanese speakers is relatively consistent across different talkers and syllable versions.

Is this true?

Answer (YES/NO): NO